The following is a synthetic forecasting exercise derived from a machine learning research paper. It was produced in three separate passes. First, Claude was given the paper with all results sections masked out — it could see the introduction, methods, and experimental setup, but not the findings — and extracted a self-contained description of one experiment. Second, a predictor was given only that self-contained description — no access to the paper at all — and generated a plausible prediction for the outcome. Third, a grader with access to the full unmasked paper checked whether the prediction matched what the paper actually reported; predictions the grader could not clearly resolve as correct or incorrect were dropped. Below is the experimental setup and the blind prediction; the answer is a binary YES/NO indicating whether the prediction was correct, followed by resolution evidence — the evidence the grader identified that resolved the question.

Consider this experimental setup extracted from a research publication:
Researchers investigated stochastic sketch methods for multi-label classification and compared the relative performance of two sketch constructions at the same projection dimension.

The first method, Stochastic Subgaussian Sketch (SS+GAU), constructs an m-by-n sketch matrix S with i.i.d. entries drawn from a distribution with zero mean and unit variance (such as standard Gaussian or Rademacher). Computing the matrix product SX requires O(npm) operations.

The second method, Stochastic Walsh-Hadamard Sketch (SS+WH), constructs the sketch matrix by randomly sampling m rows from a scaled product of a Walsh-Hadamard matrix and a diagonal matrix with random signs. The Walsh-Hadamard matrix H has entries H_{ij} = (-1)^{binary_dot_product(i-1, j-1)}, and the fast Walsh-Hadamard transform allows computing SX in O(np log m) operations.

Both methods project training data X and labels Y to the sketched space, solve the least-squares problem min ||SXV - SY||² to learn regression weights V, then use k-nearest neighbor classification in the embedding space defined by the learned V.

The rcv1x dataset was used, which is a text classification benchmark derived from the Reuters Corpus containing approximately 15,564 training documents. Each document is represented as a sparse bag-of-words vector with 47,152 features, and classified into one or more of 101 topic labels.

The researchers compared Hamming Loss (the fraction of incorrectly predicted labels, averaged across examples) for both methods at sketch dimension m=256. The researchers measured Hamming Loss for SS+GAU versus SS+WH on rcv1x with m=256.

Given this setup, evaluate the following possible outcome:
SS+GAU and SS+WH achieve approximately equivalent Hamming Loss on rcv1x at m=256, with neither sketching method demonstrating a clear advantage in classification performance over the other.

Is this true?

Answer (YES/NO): NO